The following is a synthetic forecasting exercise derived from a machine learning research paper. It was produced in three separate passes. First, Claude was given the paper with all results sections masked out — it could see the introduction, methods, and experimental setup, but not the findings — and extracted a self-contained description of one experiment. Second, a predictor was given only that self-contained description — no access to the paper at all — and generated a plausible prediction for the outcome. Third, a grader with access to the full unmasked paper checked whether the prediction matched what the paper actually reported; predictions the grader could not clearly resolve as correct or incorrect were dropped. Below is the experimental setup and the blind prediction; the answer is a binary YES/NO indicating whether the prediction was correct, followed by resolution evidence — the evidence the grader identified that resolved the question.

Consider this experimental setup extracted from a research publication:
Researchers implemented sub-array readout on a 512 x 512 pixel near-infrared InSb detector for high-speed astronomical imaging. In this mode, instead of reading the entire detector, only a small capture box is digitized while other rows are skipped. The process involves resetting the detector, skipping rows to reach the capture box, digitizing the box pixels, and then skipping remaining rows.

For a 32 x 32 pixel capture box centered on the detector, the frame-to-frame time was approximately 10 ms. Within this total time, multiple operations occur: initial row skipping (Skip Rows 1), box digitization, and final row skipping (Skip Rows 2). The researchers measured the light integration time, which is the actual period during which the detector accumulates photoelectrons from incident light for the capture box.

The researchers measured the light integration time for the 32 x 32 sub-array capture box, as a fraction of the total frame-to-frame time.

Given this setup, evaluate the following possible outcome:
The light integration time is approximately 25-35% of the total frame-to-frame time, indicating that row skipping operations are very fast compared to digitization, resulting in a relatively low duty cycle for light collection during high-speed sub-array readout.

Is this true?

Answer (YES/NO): NO